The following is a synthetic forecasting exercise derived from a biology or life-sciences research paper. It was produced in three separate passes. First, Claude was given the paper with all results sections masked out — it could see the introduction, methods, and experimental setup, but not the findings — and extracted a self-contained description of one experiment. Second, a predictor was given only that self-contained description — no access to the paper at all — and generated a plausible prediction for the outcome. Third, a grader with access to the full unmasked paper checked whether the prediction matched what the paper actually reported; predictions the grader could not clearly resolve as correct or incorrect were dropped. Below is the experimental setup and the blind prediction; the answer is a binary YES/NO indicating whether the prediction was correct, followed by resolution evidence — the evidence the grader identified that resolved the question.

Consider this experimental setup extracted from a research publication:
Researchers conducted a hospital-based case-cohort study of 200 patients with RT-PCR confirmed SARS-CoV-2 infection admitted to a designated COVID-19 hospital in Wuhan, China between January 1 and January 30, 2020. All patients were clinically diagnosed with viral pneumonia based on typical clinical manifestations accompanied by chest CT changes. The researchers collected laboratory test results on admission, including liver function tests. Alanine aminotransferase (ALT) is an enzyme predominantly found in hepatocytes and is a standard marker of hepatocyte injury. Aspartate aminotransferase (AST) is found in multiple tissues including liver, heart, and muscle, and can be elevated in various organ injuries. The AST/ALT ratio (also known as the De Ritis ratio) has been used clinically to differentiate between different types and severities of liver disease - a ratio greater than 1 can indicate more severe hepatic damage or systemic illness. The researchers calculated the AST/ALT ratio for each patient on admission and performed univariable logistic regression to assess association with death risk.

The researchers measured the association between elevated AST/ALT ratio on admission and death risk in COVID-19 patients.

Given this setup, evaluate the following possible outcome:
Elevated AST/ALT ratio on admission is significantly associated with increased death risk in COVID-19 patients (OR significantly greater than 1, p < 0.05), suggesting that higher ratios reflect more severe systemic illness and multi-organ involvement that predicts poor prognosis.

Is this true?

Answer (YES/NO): YES